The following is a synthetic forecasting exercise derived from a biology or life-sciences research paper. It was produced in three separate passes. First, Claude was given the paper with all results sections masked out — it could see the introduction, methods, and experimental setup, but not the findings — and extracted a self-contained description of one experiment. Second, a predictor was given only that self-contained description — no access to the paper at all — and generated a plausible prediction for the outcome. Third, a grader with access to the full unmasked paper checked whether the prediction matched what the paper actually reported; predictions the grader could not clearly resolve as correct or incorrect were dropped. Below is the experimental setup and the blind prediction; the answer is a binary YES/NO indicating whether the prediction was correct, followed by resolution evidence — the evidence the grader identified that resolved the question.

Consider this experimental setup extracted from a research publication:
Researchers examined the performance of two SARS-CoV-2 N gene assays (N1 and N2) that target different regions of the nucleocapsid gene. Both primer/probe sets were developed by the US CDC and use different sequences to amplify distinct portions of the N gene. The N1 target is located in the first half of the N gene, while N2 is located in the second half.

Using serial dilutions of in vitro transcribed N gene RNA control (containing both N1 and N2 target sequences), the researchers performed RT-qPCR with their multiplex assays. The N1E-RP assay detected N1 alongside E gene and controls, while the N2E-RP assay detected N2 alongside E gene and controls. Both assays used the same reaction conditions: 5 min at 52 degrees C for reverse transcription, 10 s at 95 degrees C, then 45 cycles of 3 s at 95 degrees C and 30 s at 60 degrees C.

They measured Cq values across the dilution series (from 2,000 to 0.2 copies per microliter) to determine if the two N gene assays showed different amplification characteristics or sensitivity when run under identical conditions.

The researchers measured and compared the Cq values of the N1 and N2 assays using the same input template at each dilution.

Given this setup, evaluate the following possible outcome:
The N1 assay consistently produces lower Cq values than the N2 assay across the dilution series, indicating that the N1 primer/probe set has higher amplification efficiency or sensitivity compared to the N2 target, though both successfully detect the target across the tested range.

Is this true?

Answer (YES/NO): NO